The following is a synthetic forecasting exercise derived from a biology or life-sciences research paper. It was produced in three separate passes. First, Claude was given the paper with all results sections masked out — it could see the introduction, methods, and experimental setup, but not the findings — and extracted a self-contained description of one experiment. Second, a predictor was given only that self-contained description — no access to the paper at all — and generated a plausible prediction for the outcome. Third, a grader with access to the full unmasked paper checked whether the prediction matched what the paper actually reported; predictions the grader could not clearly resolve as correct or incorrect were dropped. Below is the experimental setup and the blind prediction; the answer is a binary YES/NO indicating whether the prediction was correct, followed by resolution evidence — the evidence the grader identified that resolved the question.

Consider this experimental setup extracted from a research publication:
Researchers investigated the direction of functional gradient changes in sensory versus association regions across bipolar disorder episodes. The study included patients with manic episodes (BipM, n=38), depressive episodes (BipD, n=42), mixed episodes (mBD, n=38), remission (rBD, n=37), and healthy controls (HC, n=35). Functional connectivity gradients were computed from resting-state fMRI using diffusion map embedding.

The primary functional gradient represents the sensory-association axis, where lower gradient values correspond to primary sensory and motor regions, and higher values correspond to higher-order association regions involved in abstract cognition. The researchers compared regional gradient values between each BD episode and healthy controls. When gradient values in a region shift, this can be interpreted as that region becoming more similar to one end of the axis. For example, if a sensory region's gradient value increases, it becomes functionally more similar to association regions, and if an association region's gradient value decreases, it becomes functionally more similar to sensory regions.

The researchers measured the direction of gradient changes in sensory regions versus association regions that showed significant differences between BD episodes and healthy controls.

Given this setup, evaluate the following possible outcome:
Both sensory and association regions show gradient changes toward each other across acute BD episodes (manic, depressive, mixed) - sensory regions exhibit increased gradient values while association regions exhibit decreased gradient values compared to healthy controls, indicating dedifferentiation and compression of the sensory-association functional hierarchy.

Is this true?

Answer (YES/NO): NO